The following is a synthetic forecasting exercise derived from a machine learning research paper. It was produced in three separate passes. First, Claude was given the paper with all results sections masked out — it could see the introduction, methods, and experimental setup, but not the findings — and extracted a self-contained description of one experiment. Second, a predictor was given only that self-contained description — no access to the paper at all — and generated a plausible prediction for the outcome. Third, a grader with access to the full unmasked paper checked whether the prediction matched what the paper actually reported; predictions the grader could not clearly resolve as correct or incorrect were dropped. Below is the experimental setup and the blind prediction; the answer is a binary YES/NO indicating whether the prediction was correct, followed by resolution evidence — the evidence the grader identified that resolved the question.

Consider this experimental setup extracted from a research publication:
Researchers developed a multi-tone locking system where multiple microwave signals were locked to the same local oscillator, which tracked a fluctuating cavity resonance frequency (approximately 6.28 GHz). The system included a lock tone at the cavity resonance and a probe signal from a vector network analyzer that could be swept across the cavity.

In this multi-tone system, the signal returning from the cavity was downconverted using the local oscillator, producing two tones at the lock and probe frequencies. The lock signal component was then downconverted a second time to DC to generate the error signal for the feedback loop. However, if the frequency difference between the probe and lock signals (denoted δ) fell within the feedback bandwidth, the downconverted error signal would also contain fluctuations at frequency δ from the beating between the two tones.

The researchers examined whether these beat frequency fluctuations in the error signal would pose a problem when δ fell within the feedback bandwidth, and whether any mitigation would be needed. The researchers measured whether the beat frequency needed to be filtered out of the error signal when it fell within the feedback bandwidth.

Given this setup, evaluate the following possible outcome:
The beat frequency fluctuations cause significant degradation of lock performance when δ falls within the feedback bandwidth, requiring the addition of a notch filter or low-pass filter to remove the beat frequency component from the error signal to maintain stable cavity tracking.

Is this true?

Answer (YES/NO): YES